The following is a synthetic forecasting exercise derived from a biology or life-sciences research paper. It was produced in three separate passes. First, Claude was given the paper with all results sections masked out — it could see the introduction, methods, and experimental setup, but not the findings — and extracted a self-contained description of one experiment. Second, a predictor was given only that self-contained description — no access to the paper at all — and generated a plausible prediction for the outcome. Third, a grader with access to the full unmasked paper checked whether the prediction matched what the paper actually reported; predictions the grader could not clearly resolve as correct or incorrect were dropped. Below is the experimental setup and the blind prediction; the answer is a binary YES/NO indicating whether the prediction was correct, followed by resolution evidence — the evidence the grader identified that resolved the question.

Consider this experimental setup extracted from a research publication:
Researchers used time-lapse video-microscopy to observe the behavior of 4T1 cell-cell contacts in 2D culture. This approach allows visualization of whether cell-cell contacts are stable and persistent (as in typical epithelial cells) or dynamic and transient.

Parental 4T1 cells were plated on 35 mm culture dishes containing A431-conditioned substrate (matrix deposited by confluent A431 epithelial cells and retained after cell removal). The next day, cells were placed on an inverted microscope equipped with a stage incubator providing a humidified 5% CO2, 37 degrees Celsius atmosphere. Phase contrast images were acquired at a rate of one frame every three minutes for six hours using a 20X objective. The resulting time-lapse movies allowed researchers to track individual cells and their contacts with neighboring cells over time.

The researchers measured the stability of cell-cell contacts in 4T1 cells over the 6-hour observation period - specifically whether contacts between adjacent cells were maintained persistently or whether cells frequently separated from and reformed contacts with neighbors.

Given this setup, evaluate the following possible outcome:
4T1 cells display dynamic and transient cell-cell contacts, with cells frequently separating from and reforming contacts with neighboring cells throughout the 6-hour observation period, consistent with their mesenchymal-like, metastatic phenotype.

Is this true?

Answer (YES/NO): YES